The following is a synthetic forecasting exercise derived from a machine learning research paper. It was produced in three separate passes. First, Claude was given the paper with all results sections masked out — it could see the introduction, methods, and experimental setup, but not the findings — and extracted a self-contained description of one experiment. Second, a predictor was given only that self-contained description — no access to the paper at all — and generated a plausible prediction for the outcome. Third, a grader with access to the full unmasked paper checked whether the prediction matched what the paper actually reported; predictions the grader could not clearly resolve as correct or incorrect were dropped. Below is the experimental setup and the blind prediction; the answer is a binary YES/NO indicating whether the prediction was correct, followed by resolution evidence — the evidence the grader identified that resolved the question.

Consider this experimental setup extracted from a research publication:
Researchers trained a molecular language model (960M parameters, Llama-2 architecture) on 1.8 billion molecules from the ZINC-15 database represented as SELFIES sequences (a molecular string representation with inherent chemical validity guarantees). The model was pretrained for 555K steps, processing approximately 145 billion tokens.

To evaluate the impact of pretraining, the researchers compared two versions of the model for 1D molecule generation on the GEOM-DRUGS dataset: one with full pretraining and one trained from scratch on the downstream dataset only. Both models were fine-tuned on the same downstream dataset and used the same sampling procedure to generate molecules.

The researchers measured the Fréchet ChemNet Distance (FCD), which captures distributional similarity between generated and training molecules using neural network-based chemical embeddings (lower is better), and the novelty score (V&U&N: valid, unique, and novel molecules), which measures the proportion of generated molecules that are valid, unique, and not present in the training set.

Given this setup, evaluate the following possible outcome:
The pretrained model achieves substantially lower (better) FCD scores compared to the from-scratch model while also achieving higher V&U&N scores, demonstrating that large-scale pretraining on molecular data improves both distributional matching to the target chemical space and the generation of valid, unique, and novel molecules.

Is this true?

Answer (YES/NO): NO